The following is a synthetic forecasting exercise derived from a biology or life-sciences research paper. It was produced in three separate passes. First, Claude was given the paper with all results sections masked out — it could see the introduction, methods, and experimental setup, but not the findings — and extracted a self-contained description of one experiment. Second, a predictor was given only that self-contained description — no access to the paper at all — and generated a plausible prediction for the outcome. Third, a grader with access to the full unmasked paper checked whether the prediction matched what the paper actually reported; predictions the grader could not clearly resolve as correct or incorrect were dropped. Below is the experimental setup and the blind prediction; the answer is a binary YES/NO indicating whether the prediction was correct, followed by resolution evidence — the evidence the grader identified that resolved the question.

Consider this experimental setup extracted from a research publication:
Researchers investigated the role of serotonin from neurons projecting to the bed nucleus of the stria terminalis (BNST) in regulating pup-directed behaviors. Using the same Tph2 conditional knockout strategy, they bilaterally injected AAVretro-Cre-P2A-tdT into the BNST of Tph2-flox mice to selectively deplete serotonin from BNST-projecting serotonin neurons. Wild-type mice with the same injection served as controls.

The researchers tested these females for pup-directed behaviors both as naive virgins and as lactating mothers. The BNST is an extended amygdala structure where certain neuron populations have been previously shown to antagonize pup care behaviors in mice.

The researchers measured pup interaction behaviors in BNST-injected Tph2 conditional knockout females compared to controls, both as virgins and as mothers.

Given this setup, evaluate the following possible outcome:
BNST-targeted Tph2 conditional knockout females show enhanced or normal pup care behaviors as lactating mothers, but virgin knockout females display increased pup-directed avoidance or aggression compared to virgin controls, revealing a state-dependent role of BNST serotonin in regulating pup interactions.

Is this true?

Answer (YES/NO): NO